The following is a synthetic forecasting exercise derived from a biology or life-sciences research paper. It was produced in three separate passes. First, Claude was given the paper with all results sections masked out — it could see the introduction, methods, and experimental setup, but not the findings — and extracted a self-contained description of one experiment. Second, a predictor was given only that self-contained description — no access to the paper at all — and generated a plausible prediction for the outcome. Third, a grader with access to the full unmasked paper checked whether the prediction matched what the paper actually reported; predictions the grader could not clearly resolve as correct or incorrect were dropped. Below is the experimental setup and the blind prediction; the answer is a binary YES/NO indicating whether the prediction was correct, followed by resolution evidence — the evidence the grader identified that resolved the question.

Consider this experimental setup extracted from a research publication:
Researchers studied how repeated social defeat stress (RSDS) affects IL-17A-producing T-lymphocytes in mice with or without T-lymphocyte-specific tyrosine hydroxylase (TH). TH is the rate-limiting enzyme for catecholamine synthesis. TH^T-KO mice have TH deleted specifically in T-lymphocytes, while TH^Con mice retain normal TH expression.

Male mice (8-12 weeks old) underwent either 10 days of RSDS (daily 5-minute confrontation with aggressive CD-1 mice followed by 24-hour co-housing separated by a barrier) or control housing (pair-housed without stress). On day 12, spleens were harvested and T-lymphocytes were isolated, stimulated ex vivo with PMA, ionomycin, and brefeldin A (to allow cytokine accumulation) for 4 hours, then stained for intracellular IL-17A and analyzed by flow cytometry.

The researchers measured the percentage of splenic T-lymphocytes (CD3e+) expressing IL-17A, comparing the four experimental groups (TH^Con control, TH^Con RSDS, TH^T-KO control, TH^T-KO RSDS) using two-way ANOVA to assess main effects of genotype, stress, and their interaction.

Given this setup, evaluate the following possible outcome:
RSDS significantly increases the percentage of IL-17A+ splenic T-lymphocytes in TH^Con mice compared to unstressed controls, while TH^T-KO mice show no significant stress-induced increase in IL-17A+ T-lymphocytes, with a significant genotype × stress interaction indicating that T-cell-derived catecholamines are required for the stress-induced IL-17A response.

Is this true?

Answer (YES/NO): YES